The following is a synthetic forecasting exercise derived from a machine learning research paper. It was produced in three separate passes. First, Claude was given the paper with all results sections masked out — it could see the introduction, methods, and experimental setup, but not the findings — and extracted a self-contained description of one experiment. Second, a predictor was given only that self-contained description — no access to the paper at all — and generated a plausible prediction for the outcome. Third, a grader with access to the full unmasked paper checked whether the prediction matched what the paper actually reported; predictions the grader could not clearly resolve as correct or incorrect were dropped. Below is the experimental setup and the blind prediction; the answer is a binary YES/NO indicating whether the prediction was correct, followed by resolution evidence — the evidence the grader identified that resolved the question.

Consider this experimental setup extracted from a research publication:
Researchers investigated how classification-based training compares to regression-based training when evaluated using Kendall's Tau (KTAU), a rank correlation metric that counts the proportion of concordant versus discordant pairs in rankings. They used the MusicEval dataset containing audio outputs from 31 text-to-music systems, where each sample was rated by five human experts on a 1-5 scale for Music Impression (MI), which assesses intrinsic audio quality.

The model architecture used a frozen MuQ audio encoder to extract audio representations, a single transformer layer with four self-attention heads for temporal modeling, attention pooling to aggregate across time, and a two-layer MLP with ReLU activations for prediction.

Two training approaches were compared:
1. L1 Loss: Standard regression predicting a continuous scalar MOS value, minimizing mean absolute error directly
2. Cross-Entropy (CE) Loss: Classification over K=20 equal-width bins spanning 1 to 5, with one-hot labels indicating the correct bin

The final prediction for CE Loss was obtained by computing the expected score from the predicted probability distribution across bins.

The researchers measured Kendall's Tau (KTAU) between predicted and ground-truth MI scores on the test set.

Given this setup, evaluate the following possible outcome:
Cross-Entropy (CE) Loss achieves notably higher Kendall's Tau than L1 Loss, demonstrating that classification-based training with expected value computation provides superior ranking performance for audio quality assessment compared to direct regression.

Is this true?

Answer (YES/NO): NO